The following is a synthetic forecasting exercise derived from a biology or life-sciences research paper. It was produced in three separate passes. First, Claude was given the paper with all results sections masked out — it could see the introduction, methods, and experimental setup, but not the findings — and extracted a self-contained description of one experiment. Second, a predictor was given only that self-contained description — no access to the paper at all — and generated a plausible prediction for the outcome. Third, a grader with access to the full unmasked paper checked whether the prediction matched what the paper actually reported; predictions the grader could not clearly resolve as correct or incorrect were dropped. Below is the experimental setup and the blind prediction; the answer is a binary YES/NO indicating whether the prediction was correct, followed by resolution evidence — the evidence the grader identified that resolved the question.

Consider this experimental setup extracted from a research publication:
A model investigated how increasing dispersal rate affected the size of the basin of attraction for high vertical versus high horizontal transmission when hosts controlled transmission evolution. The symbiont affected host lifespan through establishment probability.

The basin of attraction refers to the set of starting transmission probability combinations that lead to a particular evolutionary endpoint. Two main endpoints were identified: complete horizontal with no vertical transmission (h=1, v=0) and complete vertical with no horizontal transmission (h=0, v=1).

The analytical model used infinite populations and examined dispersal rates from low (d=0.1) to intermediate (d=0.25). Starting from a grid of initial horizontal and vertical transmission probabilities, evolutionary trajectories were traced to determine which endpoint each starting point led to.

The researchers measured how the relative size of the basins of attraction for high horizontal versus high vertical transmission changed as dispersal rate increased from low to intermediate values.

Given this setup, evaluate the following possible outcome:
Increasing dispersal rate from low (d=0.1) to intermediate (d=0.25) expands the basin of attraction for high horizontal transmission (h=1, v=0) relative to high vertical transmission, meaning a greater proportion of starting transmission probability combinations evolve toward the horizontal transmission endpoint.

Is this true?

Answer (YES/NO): YES